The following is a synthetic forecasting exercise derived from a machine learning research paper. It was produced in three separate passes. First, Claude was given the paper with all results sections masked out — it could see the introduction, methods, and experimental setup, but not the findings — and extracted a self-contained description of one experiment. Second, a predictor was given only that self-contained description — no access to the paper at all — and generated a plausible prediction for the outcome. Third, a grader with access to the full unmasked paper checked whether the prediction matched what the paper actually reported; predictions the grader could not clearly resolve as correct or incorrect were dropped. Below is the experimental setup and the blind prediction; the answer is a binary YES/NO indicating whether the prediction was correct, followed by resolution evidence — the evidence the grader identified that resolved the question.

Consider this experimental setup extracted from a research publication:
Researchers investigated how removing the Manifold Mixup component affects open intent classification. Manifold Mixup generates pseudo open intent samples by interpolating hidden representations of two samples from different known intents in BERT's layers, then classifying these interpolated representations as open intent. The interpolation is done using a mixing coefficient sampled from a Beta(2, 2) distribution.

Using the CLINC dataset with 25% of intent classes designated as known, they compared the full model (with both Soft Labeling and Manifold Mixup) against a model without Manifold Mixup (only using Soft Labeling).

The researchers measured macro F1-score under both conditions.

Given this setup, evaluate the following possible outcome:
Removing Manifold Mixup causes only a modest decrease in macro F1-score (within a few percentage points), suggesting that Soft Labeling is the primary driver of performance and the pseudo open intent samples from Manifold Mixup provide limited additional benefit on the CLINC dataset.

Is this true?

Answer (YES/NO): NO